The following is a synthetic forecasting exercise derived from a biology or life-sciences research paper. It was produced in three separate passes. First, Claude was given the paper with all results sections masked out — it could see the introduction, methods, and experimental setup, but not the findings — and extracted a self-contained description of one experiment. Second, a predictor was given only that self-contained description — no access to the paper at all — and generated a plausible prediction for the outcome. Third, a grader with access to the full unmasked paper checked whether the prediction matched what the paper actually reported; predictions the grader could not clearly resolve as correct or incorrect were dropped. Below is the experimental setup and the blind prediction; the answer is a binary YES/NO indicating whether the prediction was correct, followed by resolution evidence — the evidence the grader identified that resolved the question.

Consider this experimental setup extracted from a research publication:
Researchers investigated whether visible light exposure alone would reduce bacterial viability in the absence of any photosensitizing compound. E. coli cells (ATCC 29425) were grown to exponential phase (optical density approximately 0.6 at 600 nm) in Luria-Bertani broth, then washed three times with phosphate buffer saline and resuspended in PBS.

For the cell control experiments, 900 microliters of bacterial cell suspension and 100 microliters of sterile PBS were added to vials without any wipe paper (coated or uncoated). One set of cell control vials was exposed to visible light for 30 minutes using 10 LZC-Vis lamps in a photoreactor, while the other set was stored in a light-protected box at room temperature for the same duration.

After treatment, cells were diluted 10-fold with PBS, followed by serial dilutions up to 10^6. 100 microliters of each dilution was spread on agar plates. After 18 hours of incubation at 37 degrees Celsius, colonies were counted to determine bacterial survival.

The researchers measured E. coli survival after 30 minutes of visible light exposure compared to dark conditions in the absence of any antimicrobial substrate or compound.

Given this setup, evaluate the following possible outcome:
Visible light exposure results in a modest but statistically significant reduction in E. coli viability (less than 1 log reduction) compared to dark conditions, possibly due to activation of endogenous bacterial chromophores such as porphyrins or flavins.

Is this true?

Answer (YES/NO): NO